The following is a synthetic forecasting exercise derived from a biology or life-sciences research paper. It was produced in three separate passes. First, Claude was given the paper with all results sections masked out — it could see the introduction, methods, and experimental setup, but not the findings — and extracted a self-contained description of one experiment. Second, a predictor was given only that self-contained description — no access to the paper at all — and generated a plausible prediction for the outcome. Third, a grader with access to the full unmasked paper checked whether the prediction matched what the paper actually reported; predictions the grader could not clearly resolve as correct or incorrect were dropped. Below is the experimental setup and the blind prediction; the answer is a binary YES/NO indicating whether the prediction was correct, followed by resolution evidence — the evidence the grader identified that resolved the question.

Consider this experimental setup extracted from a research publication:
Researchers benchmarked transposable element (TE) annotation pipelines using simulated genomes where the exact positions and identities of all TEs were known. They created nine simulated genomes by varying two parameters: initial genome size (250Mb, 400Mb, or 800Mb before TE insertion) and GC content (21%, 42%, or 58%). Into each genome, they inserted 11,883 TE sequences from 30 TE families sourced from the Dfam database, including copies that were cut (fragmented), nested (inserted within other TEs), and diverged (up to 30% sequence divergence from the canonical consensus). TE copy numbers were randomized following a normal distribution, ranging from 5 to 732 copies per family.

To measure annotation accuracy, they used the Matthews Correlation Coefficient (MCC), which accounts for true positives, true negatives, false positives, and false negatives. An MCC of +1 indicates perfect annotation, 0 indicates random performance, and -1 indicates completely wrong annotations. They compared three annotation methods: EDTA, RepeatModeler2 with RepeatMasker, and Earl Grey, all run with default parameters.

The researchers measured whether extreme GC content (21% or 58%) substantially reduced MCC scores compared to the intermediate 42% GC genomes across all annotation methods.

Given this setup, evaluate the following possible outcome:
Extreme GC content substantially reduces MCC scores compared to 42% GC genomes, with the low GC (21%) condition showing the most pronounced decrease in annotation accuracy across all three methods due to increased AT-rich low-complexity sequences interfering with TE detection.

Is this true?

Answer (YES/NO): NO